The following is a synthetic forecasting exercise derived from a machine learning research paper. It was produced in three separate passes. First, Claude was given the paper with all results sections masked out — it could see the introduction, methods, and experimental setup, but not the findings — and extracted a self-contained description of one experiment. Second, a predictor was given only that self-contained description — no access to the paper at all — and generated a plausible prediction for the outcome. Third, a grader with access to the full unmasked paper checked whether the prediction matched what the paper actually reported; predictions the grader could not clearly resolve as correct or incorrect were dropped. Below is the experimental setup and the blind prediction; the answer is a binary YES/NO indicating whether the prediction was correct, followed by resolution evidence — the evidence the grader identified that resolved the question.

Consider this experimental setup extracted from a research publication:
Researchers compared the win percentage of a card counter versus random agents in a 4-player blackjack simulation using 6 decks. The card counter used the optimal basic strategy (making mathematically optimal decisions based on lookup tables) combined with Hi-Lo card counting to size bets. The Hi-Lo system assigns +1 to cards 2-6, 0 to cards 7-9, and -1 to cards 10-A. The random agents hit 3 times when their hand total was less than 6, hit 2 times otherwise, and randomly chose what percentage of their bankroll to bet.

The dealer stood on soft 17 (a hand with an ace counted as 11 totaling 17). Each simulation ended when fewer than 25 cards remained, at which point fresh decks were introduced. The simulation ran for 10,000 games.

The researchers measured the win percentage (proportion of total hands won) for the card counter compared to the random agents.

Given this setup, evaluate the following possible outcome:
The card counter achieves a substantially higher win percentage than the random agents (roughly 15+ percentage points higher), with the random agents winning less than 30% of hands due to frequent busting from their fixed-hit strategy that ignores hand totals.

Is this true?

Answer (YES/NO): NO